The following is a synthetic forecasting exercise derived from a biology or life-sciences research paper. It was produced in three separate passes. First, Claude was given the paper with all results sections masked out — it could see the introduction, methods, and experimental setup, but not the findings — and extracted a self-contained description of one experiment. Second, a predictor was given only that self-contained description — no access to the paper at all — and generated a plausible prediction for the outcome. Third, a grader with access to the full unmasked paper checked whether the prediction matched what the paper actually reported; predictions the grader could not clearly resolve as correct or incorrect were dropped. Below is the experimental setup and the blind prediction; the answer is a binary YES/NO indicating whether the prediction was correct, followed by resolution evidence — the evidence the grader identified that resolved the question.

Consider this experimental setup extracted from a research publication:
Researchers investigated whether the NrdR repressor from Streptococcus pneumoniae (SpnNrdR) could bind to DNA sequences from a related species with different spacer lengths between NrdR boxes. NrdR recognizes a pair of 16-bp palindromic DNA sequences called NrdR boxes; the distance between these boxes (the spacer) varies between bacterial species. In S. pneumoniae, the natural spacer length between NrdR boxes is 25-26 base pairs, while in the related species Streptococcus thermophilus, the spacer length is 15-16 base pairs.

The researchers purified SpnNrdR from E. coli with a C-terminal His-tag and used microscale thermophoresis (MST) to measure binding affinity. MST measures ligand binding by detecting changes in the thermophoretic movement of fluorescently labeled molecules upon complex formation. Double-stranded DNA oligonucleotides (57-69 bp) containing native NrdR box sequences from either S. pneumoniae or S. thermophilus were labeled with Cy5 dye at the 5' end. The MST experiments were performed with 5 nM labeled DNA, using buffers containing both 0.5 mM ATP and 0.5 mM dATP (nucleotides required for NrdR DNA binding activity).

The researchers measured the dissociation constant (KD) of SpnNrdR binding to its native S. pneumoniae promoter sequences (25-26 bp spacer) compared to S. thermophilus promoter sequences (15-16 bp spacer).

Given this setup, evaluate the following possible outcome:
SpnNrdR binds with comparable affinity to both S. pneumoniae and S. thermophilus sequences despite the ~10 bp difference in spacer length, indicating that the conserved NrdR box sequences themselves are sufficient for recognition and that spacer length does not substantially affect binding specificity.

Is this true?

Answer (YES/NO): NO